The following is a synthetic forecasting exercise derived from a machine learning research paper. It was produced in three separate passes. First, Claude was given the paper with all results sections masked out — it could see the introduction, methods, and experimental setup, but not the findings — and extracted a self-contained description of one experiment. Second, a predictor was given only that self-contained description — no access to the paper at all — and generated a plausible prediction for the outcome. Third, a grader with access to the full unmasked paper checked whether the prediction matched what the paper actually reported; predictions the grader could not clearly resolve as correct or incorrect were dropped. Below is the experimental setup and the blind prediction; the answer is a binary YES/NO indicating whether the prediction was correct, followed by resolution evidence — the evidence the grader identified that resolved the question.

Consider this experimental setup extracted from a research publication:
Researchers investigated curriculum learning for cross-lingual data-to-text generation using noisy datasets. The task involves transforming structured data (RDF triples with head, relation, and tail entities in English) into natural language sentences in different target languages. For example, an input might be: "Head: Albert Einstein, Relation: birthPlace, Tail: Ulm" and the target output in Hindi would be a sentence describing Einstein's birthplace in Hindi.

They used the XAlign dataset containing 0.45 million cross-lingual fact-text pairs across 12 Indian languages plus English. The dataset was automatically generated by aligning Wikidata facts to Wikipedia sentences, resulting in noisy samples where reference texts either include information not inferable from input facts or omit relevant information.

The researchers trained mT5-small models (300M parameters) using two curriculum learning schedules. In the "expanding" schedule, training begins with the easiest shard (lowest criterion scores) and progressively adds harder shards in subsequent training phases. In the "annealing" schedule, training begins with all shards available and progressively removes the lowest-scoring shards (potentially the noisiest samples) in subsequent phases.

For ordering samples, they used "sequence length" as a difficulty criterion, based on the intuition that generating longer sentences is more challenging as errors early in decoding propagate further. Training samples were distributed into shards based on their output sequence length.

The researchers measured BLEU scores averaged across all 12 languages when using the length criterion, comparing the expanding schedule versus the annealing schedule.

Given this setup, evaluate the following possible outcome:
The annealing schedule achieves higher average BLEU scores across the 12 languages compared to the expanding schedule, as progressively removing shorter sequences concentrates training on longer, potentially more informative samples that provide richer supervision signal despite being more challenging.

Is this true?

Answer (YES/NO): YES